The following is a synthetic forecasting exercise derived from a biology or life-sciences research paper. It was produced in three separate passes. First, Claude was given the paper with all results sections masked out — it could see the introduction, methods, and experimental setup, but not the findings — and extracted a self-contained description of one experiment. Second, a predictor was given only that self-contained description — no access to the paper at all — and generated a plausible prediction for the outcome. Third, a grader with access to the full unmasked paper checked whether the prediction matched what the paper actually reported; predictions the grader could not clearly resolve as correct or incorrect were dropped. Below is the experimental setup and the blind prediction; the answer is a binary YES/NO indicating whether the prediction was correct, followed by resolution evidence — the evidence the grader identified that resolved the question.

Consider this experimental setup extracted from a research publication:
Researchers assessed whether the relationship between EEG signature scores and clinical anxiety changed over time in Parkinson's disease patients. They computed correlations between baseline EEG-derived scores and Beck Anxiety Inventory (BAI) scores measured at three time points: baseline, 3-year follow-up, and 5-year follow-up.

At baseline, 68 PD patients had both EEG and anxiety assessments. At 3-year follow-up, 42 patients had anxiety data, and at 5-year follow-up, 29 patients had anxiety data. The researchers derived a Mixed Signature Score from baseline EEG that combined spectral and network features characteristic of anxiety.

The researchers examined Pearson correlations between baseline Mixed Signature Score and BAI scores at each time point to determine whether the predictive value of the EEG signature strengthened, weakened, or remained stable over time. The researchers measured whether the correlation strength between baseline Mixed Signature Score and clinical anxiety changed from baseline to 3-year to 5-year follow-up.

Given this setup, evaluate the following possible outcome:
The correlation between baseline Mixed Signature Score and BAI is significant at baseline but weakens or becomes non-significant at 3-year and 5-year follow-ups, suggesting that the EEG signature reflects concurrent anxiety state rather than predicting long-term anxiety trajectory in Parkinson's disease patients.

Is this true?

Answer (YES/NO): NO